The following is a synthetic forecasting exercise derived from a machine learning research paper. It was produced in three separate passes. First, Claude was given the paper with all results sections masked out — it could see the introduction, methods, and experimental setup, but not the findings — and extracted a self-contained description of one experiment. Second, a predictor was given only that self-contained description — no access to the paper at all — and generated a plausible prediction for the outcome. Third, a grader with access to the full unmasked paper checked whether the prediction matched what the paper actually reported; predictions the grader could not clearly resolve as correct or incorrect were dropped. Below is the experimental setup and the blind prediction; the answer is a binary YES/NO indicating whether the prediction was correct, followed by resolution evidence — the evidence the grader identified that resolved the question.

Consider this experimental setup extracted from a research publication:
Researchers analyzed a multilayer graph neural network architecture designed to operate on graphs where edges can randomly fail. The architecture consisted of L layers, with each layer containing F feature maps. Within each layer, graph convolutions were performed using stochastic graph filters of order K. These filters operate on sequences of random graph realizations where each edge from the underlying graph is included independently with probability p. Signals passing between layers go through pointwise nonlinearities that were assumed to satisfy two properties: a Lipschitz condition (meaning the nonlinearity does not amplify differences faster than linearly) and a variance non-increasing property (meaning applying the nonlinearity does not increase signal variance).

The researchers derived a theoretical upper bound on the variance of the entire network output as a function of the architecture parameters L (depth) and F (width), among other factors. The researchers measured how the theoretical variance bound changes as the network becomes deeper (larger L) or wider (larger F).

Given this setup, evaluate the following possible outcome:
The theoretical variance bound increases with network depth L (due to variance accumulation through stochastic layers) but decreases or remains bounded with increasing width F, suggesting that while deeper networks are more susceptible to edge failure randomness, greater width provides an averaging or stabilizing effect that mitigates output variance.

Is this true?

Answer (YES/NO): NO